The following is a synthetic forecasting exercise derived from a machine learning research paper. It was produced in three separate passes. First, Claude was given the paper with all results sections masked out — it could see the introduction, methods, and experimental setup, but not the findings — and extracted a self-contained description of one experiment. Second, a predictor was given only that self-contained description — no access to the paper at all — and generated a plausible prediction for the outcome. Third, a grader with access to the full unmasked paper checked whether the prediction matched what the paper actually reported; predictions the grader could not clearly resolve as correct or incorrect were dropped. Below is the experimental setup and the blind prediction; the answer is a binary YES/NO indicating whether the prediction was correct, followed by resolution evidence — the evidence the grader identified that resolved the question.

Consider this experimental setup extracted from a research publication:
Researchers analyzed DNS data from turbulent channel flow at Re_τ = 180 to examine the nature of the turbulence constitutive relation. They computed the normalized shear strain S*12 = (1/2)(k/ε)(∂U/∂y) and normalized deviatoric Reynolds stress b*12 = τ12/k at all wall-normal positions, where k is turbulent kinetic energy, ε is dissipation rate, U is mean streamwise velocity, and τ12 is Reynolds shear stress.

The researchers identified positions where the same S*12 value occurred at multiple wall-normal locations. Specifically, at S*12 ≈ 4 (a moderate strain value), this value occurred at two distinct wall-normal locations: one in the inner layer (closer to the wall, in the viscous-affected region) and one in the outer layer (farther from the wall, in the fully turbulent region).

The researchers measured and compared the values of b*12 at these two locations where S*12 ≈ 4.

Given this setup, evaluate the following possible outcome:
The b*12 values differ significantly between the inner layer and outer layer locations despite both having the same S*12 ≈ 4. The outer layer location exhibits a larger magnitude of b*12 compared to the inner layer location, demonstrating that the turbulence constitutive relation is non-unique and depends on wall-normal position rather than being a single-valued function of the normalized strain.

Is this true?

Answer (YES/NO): YES